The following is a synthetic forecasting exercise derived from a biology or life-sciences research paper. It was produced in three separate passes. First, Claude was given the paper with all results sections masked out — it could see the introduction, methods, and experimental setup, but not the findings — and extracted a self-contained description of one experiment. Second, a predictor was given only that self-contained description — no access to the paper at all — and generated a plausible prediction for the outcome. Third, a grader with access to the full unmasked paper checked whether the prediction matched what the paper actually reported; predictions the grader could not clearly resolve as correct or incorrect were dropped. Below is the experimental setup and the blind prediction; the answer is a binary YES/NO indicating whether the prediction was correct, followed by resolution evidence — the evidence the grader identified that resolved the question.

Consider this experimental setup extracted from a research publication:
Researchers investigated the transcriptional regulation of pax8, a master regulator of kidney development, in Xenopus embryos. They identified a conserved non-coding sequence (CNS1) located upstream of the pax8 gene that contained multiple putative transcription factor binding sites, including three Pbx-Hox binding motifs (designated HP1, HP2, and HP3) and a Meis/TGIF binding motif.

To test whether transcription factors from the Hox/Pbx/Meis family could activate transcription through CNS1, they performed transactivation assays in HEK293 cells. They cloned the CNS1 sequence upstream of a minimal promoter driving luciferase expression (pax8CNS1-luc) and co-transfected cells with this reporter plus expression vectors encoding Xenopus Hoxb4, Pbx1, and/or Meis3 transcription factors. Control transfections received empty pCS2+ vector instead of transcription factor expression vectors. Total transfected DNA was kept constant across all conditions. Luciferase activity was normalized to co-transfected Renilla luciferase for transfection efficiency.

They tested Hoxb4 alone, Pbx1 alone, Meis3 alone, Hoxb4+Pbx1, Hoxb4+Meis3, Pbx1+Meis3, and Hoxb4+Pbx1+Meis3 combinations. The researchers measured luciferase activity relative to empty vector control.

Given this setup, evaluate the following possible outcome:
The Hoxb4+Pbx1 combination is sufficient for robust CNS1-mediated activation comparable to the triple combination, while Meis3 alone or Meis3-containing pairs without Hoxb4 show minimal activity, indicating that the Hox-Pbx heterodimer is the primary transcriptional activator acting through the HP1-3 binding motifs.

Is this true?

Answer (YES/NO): NO